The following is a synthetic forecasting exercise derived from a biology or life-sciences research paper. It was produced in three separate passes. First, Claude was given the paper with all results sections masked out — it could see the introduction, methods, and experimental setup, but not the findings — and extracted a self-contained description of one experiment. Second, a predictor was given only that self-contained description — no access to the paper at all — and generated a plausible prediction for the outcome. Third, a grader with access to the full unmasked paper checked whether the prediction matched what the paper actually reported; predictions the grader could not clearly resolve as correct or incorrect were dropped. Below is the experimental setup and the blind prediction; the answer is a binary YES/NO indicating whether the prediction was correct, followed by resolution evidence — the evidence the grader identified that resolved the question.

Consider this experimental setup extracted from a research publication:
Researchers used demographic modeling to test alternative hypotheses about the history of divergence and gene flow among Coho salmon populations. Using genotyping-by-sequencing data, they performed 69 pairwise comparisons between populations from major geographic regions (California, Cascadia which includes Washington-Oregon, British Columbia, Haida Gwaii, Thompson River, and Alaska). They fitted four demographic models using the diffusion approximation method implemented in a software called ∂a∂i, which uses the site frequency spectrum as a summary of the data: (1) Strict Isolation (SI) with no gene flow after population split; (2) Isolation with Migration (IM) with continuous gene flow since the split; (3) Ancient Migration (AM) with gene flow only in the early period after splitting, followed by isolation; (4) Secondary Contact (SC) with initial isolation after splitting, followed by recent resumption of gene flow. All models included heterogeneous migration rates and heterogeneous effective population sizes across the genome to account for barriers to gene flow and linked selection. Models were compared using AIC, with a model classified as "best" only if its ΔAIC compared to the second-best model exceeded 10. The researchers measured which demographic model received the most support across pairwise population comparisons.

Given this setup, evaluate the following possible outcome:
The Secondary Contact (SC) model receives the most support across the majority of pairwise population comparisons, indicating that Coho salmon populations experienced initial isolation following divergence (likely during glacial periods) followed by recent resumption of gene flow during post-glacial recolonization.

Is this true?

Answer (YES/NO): NO